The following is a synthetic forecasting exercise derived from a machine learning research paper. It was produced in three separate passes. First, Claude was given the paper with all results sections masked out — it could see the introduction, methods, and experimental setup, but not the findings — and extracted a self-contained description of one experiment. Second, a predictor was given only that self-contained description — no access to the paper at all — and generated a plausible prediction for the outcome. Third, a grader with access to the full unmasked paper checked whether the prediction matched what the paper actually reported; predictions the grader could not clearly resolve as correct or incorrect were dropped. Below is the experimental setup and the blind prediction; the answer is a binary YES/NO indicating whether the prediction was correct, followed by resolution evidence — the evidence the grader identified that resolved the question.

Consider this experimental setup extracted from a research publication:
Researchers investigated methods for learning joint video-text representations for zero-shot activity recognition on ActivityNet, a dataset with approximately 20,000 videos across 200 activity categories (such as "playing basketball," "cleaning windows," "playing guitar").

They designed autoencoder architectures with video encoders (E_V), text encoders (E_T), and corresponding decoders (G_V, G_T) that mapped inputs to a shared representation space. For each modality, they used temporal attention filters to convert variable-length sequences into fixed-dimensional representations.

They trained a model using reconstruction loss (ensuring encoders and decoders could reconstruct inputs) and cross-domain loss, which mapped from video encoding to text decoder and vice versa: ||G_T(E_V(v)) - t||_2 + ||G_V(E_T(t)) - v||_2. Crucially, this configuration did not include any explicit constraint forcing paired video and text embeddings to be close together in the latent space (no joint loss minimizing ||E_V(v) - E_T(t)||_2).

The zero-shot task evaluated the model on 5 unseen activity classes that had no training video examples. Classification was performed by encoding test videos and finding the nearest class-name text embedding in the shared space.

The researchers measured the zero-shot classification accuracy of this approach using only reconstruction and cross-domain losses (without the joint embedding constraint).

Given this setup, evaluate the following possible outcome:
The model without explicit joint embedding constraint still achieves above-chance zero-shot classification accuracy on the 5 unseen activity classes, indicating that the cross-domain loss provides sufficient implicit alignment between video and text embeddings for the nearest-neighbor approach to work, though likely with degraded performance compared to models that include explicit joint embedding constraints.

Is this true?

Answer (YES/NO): NO